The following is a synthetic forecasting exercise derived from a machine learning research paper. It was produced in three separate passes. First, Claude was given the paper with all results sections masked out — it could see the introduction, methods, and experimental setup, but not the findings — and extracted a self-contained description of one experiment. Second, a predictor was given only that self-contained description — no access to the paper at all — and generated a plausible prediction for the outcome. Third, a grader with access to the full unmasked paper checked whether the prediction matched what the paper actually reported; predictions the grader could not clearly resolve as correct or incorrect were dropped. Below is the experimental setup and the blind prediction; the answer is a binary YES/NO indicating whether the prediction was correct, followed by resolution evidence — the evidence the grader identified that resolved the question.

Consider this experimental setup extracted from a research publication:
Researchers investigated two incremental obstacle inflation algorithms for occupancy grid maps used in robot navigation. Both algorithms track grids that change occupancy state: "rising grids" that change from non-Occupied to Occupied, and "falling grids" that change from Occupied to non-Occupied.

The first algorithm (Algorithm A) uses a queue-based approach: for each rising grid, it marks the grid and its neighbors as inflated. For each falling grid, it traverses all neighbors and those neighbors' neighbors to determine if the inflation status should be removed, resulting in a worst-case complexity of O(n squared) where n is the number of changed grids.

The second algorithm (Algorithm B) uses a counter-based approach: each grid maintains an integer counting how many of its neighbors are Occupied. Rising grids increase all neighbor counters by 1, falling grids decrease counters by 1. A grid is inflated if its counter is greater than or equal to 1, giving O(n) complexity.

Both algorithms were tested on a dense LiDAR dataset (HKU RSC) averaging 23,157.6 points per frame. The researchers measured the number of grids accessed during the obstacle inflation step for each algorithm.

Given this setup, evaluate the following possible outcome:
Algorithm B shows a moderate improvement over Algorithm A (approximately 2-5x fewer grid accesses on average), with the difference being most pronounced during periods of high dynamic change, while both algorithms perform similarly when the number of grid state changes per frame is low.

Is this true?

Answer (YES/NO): NO